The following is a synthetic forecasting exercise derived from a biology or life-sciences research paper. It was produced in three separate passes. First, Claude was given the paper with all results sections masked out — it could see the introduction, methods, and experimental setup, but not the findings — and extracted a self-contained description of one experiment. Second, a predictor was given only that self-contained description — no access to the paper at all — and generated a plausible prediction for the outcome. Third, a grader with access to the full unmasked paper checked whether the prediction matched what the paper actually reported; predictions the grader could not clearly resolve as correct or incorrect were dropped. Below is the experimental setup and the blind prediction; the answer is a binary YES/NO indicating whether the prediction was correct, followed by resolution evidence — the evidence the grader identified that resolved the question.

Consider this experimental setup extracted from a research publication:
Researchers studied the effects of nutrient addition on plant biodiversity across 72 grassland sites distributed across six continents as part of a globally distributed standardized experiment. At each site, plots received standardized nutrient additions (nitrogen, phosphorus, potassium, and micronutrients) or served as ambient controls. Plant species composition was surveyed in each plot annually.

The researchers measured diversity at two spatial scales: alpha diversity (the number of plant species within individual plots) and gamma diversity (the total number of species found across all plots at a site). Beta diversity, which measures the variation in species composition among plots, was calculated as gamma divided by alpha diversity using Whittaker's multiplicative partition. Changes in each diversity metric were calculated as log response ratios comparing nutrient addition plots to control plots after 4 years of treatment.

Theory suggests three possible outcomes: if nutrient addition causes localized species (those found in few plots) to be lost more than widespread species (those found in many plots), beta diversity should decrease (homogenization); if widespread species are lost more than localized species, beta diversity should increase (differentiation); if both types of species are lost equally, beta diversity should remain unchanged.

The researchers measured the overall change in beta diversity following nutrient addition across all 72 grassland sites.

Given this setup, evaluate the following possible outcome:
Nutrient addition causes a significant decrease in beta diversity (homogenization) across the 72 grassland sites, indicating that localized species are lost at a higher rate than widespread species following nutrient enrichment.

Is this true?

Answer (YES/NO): NO